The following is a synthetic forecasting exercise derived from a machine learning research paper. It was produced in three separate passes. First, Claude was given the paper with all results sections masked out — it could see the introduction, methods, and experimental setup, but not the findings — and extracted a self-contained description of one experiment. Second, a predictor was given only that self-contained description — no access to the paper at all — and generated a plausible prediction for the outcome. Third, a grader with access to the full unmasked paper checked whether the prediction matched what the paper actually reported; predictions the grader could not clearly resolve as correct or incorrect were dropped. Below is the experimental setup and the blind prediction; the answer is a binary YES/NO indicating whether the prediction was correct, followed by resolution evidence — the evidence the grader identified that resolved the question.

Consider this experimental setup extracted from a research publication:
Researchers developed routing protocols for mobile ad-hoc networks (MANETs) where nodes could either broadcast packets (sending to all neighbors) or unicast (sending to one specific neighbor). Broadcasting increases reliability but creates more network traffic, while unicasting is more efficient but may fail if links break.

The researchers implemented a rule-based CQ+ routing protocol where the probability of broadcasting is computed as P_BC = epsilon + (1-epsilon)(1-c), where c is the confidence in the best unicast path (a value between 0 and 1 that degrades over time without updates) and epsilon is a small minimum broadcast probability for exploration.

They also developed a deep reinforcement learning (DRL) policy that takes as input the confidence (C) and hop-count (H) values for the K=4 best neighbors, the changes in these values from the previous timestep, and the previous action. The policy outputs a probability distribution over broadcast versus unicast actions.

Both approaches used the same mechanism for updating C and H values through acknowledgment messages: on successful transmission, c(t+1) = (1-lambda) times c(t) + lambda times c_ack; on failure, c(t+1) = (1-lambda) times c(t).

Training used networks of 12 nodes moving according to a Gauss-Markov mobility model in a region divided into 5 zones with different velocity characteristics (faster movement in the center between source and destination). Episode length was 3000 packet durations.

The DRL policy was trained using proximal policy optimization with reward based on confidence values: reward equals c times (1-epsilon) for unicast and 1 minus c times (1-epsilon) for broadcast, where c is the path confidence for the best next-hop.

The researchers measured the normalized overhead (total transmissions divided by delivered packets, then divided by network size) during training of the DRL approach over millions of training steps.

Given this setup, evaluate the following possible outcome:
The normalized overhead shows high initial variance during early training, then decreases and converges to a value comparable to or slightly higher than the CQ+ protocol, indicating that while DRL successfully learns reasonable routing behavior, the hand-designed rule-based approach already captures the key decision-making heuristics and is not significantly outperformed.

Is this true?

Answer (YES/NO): NO